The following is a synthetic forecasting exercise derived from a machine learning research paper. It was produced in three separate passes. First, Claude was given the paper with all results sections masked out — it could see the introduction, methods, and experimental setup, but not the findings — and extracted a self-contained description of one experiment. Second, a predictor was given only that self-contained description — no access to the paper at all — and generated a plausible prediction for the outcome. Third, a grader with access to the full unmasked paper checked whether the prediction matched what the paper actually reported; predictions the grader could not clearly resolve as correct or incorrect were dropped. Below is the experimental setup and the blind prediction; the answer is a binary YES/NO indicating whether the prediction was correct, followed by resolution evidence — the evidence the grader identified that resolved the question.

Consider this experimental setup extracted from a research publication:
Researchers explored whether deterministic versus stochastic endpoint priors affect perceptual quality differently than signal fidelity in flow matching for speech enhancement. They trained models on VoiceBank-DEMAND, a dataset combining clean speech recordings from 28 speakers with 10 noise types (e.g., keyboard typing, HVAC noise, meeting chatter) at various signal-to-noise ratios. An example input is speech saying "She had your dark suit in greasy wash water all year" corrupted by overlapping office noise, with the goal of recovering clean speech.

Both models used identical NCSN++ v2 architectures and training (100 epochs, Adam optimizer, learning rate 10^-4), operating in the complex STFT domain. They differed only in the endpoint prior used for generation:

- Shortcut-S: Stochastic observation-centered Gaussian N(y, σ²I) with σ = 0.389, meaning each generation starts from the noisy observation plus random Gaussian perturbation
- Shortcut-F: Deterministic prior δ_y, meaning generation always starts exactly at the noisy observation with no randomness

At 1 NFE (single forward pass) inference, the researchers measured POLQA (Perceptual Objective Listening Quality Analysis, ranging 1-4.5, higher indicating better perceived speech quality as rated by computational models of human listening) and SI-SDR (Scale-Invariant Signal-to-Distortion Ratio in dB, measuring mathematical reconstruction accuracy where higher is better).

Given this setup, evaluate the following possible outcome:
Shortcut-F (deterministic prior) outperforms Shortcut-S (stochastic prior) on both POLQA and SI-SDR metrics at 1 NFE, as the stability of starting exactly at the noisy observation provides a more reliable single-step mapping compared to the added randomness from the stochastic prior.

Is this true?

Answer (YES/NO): YES